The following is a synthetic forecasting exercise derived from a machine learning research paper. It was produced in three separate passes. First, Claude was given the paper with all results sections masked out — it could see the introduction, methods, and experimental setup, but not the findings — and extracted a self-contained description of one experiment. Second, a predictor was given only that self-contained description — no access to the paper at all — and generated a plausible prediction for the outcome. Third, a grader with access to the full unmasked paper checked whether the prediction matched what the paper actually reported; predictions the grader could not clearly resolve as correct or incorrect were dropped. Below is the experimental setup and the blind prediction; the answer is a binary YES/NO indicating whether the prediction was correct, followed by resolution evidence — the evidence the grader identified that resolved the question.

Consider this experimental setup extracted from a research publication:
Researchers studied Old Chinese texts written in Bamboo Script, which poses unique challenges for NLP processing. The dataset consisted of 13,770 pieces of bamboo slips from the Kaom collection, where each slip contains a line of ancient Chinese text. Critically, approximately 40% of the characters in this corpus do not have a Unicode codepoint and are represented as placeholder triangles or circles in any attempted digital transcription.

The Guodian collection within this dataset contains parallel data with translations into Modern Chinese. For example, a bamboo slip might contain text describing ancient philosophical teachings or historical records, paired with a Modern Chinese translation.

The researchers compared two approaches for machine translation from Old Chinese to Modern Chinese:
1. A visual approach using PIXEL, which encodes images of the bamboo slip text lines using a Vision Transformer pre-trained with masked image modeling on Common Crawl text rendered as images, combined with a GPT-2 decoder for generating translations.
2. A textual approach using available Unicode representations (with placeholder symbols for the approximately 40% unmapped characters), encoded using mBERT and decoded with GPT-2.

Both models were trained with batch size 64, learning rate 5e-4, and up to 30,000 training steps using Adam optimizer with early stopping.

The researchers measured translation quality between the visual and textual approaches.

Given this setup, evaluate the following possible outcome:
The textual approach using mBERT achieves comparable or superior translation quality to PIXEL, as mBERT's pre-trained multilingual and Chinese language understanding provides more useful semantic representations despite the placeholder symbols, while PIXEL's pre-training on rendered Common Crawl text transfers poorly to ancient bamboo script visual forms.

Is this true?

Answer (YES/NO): NO